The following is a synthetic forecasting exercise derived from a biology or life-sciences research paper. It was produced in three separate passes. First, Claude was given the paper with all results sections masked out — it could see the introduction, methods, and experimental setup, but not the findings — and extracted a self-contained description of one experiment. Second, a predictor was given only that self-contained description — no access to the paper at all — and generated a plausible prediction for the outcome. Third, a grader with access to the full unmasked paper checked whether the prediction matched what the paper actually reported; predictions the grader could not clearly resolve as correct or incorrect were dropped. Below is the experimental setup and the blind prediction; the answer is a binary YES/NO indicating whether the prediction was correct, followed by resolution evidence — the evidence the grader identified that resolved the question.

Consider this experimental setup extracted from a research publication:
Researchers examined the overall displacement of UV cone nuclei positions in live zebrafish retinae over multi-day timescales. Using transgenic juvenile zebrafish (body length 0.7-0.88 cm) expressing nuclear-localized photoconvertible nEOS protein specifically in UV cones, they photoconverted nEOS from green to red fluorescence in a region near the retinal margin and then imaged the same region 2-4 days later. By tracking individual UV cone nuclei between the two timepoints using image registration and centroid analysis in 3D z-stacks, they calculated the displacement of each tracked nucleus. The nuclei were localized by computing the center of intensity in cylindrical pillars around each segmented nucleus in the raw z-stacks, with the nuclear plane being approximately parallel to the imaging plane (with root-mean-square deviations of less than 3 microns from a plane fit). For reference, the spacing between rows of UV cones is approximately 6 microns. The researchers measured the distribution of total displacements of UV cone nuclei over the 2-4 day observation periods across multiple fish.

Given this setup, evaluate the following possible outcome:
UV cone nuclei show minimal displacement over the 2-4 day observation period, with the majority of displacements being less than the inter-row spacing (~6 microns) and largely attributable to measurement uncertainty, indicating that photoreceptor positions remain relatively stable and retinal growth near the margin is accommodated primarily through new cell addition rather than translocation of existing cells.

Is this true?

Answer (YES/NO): NO